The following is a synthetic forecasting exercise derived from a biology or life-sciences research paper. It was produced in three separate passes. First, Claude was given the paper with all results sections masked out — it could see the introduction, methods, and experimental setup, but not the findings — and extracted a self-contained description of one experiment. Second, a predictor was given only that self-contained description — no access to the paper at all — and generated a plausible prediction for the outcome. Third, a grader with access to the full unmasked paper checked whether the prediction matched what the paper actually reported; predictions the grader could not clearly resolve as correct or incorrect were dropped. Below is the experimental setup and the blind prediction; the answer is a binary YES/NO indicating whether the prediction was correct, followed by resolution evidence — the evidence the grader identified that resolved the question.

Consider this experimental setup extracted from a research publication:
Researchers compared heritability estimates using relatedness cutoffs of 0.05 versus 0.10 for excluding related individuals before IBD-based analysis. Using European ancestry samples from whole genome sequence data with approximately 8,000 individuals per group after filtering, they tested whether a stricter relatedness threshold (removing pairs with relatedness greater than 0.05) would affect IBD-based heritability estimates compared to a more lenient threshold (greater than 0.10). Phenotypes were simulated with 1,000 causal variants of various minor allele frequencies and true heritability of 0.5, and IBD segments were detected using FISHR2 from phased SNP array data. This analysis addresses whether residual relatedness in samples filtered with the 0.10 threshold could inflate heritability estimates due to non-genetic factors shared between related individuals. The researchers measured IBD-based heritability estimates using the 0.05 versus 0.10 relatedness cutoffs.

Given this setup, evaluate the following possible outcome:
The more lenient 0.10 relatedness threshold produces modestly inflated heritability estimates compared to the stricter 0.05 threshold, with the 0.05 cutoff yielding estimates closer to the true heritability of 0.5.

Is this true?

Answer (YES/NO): NO